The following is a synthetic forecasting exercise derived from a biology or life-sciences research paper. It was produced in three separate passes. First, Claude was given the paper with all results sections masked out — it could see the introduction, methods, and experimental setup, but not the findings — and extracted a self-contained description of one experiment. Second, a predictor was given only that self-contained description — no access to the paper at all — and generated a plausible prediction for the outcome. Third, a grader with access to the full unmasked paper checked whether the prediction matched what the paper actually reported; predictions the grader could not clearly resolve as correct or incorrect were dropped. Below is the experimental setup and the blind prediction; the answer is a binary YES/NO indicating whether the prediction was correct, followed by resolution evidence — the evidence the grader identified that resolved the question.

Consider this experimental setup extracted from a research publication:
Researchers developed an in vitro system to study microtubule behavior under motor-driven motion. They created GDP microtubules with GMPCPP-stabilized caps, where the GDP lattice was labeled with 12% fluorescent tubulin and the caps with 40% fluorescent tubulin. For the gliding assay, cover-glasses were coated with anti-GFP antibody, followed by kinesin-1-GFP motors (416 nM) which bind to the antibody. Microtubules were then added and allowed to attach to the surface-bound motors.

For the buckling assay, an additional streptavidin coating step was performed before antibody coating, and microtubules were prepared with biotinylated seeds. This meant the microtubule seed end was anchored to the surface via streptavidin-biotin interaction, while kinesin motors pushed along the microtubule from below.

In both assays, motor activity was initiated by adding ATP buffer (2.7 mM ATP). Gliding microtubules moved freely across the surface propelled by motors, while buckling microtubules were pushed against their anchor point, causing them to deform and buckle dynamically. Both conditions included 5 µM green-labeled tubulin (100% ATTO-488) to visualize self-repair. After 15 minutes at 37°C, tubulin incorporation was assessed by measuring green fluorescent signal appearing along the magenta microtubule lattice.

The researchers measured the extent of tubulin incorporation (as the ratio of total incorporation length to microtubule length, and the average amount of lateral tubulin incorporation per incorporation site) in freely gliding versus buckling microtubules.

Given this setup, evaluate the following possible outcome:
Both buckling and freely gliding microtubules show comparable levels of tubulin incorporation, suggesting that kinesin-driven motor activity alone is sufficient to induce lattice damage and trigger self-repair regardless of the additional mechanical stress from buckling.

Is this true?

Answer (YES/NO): NO